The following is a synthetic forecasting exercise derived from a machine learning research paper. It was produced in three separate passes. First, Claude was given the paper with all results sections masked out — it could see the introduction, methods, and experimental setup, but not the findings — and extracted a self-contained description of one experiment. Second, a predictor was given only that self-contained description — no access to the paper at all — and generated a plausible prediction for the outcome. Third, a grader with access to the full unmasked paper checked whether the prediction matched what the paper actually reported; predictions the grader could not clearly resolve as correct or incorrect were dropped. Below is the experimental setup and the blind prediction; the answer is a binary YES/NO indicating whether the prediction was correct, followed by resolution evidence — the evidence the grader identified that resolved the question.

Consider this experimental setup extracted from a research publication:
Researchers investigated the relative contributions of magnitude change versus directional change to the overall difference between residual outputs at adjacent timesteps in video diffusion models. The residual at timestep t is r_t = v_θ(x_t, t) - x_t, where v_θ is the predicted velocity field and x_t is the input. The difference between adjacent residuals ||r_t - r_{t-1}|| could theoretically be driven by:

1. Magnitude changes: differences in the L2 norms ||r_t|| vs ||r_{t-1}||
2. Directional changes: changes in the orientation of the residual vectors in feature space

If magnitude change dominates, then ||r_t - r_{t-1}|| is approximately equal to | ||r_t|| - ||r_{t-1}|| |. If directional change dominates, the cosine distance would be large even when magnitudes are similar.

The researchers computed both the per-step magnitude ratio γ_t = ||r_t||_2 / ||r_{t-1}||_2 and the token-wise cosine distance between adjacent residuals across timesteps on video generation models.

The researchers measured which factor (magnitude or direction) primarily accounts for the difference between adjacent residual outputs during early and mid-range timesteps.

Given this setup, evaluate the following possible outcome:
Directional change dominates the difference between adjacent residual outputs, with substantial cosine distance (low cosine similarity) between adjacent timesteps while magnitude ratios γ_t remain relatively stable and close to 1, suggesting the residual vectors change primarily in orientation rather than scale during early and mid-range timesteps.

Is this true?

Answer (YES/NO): NO